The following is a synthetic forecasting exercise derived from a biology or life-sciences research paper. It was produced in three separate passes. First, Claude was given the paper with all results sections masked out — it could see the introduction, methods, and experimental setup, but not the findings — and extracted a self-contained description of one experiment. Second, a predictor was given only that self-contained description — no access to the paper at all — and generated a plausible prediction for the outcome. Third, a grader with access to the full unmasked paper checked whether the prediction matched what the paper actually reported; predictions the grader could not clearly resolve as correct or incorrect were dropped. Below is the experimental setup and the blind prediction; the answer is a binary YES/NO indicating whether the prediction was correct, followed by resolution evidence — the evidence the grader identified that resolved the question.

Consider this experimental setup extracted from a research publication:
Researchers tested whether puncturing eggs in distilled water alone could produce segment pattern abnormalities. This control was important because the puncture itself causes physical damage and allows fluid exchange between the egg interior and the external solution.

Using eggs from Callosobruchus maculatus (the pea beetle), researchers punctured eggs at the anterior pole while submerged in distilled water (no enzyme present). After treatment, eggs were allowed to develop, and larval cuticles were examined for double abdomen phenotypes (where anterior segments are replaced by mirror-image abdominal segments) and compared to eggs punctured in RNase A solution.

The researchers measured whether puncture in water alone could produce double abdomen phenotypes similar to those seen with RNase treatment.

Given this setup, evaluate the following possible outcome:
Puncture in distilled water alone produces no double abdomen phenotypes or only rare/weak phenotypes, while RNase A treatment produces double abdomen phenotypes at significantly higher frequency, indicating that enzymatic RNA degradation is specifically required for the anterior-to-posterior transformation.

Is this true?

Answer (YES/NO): YES